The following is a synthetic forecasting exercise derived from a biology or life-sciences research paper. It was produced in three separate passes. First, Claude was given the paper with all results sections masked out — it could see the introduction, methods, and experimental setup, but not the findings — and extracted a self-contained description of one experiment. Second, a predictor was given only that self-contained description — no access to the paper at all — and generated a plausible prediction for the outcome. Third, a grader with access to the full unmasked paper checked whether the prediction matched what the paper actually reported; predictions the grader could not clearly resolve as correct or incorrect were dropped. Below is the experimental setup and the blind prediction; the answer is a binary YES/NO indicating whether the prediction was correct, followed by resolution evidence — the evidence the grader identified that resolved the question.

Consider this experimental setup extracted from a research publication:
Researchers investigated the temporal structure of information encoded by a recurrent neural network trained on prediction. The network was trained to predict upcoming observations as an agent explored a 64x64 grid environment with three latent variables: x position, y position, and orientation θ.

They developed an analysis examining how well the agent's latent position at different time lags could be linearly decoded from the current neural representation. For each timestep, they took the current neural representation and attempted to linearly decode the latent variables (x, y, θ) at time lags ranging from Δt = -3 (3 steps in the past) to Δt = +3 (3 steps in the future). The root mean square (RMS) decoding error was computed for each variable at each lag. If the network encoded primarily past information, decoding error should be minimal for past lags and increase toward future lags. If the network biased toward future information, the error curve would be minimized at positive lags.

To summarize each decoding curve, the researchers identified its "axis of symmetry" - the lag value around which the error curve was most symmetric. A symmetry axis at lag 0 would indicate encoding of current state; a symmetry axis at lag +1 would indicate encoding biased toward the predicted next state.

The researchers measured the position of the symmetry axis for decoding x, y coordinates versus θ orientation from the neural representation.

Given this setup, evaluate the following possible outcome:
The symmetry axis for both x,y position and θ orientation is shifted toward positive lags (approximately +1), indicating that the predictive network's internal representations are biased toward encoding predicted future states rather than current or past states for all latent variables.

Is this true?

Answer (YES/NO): YES